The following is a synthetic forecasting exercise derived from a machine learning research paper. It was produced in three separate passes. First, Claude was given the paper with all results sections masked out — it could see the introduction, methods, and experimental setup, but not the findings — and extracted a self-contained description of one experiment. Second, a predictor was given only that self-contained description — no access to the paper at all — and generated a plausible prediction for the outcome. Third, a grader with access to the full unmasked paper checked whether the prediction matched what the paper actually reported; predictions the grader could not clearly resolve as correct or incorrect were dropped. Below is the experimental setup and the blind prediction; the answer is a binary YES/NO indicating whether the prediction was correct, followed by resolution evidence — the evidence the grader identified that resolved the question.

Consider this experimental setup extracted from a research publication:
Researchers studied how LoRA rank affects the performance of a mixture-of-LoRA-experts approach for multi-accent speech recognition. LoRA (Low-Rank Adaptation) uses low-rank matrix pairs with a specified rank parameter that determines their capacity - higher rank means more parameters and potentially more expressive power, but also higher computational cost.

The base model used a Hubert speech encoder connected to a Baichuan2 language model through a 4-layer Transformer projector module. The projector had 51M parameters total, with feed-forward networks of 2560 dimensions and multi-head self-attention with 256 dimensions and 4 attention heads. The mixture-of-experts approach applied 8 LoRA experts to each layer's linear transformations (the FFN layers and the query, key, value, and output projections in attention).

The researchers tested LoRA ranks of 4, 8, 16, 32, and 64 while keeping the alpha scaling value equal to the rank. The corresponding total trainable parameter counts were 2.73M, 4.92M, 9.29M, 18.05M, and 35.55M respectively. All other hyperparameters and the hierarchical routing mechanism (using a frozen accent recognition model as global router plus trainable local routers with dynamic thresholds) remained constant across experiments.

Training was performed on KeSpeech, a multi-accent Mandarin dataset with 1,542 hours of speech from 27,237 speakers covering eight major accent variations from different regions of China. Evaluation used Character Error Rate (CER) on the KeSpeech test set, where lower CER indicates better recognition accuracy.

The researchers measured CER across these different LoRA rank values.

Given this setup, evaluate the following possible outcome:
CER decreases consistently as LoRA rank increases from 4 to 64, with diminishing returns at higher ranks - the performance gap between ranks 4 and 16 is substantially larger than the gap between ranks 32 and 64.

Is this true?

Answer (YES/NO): NO